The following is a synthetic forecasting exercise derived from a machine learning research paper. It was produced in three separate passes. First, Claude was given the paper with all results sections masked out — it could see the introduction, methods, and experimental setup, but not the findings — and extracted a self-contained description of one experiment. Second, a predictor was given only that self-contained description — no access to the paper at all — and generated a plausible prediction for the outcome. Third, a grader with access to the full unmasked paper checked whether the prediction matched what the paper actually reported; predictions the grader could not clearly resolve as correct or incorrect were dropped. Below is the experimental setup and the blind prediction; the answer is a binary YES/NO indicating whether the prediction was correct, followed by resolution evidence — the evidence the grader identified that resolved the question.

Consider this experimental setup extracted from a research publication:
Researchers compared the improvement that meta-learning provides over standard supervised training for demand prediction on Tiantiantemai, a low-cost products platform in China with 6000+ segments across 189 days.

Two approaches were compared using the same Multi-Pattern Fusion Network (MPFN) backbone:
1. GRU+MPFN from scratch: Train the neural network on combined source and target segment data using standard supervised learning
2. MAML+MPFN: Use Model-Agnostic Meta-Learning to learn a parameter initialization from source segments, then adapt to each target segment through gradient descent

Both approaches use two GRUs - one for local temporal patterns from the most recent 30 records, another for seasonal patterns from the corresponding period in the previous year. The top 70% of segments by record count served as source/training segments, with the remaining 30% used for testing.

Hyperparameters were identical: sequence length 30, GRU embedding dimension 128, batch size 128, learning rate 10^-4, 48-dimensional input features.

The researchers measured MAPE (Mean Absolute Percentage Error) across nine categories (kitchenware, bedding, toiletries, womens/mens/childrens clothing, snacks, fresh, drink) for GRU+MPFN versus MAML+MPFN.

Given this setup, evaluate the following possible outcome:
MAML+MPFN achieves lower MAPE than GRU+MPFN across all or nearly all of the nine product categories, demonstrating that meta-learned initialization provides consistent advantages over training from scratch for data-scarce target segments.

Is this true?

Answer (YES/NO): YES